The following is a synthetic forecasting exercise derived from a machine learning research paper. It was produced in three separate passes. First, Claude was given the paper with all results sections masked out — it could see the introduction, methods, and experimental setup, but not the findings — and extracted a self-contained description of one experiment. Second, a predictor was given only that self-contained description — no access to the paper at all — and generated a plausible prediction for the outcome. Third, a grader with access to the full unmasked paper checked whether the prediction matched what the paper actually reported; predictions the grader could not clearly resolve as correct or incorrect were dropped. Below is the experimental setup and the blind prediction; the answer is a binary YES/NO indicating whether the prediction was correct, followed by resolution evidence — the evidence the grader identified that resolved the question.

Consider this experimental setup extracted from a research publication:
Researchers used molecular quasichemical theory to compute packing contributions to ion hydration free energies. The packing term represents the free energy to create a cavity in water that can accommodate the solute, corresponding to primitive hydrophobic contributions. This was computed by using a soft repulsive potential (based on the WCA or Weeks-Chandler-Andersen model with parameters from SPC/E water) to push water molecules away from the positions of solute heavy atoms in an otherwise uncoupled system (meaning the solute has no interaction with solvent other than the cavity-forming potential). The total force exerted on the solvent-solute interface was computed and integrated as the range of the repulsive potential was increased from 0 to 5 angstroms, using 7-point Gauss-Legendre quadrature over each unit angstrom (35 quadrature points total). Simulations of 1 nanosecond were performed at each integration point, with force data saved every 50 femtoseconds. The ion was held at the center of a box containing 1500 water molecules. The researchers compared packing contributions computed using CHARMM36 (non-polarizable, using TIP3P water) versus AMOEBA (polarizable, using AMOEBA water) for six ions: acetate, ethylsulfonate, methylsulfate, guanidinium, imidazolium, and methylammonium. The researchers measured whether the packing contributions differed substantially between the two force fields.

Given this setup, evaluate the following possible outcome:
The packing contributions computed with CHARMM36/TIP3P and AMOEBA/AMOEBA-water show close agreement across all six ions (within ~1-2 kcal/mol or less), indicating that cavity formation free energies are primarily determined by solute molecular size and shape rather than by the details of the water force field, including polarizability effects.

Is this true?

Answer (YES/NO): NO